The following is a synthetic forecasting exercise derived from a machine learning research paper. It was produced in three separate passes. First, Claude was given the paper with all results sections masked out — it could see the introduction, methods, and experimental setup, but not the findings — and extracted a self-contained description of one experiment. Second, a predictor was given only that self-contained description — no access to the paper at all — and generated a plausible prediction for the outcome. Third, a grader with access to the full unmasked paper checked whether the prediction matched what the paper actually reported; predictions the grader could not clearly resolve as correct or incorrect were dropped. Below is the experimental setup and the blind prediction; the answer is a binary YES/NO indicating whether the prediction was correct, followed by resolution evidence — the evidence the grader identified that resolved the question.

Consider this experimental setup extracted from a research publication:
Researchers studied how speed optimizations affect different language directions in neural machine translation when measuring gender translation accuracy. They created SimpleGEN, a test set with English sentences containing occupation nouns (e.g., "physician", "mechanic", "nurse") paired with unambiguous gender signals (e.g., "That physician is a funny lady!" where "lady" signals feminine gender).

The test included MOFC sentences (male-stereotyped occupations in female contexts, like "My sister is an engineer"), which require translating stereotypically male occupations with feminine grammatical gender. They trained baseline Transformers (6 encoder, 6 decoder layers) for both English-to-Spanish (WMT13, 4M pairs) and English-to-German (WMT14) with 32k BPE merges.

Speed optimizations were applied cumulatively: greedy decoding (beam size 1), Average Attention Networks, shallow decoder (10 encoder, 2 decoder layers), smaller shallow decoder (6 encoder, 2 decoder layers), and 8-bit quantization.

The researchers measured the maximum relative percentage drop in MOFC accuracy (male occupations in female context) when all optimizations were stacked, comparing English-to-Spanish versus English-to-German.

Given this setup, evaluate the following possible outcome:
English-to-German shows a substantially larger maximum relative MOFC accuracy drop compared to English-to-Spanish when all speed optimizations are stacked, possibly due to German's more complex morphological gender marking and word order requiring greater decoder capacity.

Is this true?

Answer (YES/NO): YES